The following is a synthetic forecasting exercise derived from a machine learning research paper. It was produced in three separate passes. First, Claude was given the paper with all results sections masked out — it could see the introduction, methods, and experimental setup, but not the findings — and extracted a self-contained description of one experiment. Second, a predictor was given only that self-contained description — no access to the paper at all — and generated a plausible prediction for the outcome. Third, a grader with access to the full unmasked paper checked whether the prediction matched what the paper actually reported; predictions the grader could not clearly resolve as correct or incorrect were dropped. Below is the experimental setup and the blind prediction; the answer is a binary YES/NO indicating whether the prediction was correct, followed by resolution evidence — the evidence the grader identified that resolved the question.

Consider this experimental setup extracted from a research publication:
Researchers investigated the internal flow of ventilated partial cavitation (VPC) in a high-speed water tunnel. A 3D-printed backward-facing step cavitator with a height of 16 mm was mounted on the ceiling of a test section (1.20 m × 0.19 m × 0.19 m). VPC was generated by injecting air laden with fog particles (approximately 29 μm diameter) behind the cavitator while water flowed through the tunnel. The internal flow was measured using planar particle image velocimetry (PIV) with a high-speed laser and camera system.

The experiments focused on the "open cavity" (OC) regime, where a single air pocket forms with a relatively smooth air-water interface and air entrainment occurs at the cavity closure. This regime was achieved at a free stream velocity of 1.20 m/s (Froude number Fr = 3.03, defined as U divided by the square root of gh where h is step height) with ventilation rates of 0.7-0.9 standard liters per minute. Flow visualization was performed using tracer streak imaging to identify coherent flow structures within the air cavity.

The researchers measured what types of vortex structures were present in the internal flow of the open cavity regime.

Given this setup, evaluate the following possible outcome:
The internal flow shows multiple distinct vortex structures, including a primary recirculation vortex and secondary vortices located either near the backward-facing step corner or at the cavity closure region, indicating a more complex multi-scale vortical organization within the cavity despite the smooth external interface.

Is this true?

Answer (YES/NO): YES